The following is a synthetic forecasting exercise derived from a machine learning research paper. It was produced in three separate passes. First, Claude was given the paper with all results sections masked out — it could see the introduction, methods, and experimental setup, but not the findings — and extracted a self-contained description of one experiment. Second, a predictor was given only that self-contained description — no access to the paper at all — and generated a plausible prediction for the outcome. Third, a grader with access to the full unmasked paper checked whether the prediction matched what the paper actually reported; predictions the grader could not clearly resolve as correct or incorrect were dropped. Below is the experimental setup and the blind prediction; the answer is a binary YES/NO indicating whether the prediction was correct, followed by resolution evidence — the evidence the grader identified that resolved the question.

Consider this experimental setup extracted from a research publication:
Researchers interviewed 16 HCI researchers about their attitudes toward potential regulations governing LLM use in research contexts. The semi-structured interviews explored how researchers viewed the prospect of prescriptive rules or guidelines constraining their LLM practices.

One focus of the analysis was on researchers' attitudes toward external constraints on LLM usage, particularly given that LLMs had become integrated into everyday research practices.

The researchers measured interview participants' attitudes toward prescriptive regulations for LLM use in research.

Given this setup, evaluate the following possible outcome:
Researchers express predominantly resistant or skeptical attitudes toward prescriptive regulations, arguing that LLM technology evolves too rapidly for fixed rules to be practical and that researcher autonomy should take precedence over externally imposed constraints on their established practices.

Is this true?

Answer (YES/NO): YES